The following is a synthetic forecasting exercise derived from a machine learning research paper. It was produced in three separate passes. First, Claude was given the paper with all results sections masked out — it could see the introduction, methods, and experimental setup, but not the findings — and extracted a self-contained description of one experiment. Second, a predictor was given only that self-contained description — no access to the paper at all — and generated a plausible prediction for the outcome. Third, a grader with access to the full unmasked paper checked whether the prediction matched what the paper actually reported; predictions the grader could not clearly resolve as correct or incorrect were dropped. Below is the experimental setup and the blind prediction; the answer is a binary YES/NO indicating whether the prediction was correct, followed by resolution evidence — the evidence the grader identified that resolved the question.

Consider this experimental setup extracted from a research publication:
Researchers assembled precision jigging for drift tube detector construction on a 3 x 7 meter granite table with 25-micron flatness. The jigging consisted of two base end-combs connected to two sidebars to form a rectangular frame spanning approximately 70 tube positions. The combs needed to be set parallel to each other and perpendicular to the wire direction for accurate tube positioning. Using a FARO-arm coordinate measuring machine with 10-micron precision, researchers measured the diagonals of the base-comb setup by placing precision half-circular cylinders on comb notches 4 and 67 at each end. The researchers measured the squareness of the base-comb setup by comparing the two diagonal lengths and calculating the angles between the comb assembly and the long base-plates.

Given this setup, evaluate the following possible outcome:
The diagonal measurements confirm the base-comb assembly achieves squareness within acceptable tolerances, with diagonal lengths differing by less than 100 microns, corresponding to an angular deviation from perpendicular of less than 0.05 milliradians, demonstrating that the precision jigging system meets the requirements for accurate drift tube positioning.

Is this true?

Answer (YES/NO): YES